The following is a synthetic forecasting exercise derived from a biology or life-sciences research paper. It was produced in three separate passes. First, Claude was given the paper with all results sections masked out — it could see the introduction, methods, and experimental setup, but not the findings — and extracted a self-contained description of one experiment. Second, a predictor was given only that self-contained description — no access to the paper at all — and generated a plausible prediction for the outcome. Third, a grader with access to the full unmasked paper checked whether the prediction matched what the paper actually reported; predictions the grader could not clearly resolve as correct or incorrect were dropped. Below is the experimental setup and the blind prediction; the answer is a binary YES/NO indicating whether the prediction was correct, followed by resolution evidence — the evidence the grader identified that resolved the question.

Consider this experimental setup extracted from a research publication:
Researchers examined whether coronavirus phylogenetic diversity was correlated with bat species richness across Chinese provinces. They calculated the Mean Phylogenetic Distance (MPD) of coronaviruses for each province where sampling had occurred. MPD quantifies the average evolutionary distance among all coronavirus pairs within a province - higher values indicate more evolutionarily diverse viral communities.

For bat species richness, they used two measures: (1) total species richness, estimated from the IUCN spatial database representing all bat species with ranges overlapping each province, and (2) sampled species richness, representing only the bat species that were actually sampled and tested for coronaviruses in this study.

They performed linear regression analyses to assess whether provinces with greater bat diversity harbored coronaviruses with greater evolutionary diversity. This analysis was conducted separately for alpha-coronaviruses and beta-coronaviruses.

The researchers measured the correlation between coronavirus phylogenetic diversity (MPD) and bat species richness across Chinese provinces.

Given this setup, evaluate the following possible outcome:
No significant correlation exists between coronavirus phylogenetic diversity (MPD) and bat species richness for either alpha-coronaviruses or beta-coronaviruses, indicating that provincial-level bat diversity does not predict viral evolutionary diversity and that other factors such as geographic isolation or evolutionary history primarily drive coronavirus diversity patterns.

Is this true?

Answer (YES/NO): NO